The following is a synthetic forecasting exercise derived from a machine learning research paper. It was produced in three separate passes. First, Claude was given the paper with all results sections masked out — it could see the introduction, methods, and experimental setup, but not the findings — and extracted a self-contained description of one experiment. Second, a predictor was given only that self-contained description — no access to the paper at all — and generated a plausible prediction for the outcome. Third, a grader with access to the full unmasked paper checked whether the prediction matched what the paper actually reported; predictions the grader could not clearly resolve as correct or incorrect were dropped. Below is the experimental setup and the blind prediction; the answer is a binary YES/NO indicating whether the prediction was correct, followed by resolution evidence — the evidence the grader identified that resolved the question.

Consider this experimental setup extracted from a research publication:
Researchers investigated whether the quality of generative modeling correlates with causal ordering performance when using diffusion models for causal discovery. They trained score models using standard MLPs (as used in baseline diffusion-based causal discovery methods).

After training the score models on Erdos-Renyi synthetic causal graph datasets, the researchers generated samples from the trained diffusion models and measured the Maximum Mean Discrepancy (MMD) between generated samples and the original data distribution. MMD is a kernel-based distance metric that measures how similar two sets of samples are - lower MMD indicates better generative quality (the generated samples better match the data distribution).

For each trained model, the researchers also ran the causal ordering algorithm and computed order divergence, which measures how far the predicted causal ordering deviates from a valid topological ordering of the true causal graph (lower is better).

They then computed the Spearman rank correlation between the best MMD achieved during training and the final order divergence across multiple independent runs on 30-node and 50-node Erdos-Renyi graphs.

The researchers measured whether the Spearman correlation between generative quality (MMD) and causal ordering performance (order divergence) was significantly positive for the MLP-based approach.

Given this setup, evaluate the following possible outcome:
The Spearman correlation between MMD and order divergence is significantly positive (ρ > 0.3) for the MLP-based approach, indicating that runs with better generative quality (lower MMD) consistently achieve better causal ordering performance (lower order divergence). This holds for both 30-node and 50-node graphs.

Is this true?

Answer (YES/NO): NO